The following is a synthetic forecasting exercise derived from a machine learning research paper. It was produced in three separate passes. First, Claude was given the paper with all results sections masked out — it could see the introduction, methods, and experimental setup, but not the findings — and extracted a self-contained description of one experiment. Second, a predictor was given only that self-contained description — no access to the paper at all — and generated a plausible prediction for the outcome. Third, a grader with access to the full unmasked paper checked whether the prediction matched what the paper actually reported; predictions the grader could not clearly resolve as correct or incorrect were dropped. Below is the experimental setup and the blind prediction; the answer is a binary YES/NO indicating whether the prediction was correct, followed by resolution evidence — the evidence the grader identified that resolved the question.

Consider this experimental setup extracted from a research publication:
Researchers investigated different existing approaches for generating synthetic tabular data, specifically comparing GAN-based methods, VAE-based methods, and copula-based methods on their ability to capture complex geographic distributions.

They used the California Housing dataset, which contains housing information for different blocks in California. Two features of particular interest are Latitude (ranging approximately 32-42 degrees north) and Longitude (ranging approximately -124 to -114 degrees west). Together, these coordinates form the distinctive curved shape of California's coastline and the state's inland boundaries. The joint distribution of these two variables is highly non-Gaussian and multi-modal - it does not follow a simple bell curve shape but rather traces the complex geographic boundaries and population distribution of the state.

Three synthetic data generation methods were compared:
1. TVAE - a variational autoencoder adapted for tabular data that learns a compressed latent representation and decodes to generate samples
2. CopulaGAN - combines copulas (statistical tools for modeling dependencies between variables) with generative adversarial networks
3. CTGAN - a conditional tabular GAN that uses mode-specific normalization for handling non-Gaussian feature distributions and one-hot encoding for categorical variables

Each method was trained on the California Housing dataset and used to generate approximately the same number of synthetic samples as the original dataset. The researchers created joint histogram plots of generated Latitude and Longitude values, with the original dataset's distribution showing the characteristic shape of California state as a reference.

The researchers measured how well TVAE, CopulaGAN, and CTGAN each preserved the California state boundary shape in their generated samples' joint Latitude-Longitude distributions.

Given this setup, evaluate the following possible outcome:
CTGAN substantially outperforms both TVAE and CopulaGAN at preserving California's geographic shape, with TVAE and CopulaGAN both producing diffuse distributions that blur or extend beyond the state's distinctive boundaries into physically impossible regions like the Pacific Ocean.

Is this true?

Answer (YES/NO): NO